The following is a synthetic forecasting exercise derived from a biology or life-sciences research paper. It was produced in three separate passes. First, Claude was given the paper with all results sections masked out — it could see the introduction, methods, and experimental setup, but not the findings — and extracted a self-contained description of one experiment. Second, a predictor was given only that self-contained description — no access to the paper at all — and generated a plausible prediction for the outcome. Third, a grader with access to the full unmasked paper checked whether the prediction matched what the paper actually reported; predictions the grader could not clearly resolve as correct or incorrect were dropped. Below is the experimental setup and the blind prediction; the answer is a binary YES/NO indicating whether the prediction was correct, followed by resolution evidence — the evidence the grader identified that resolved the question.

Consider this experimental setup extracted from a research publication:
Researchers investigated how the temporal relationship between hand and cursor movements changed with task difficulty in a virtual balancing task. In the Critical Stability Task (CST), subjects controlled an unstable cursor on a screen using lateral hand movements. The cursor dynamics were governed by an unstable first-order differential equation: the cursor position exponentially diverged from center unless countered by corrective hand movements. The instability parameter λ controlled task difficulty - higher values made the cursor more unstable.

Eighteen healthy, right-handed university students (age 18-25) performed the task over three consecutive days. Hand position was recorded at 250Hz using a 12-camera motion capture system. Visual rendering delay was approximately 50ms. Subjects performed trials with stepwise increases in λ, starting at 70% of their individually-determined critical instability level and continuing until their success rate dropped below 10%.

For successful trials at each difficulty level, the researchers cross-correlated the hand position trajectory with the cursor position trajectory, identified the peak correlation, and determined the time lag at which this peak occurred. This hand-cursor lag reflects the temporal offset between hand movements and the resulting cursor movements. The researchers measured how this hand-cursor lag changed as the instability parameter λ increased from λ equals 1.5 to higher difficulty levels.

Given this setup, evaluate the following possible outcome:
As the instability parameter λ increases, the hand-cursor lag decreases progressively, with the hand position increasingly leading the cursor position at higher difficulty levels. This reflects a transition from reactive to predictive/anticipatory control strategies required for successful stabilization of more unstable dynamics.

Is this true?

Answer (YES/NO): NO